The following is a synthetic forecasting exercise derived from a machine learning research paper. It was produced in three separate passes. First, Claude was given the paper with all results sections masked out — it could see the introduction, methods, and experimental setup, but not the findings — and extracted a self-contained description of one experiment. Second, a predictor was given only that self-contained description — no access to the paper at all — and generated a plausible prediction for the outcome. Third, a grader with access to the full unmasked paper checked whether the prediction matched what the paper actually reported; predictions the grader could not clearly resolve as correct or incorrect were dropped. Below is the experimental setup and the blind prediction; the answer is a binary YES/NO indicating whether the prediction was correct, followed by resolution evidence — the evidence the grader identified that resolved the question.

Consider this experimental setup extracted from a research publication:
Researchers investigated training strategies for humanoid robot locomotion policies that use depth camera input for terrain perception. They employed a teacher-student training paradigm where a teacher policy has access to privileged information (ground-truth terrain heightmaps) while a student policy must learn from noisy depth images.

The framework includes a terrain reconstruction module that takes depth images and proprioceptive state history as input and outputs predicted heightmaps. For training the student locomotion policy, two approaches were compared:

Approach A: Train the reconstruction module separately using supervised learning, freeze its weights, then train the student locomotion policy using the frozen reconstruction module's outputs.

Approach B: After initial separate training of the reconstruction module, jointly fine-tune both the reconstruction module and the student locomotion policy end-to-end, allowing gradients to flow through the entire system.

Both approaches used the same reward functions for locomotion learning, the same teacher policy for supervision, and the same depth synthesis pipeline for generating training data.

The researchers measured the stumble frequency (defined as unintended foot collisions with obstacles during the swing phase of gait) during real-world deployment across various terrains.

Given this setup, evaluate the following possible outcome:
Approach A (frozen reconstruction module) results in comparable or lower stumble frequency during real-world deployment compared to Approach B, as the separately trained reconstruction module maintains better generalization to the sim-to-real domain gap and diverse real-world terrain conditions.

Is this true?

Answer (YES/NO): NO